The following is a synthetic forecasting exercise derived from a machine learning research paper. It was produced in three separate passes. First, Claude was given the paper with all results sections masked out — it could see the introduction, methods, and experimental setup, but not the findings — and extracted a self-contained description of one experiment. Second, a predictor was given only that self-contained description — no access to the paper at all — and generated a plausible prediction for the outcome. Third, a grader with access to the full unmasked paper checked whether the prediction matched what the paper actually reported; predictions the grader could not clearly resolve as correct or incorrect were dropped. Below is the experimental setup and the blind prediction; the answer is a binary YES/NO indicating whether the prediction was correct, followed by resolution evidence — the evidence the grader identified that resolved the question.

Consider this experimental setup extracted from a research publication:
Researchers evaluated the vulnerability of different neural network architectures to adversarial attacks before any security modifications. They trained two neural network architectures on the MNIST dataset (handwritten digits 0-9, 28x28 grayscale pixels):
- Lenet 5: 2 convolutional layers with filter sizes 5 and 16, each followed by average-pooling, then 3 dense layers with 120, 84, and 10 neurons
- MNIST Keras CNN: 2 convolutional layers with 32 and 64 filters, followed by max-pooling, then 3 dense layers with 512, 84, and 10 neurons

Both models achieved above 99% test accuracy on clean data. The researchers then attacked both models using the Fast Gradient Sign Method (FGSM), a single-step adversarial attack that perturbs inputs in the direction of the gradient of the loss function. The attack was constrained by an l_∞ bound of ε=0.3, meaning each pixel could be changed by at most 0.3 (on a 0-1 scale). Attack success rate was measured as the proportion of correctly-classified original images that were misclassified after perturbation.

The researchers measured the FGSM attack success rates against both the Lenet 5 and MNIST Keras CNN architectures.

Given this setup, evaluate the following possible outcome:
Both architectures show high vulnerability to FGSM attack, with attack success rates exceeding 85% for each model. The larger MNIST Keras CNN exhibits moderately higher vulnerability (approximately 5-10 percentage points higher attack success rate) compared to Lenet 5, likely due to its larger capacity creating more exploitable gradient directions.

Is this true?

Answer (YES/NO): NO